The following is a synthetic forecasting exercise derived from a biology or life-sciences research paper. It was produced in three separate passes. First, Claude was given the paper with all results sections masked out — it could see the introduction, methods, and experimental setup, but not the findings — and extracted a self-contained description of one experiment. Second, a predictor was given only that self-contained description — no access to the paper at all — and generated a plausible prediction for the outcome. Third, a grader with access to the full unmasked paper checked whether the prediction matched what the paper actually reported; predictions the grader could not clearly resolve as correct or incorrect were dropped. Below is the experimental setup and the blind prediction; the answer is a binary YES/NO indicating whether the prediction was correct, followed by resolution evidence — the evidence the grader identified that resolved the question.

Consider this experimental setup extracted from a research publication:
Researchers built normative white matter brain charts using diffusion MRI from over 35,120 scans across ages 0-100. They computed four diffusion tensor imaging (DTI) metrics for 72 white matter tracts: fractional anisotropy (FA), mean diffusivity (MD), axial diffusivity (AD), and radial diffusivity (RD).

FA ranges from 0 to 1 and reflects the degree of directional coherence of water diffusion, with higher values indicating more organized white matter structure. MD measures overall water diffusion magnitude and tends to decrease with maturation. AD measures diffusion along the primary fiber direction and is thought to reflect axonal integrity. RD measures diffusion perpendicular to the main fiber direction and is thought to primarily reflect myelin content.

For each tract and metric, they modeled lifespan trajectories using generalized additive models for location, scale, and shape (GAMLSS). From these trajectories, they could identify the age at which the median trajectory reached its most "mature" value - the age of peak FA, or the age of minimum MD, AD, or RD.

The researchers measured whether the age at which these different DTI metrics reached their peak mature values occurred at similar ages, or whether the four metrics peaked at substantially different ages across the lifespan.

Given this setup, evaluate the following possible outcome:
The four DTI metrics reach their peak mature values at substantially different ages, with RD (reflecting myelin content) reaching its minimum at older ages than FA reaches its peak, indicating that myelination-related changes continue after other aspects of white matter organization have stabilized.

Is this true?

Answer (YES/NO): YES